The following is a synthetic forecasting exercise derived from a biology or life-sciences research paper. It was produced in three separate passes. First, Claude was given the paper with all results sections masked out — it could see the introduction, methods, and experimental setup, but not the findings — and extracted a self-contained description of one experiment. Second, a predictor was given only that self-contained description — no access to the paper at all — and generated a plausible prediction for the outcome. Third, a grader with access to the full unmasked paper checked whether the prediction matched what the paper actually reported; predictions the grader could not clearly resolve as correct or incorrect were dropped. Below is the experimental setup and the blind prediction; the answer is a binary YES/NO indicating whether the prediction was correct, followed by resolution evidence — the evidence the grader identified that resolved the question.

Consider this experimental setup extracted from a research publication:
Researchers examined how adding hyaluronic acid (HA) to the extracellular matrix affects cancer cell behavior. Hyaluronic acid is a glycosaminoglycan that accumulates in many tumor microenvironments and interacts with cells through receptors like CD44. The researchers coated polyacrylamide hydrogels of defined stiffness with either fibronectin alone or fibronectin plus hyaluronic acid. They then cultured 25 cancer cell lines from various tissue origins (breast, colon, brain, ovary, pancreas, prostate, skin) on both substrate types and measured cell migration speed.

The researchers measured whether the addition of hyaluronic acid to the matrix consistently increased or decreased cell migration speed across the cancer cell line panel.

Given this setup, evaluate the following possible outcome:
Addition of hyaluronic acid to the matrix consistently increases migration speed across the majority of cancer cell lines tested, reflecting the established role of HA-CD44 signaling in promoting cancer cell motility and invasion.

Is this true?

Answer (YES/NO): NO